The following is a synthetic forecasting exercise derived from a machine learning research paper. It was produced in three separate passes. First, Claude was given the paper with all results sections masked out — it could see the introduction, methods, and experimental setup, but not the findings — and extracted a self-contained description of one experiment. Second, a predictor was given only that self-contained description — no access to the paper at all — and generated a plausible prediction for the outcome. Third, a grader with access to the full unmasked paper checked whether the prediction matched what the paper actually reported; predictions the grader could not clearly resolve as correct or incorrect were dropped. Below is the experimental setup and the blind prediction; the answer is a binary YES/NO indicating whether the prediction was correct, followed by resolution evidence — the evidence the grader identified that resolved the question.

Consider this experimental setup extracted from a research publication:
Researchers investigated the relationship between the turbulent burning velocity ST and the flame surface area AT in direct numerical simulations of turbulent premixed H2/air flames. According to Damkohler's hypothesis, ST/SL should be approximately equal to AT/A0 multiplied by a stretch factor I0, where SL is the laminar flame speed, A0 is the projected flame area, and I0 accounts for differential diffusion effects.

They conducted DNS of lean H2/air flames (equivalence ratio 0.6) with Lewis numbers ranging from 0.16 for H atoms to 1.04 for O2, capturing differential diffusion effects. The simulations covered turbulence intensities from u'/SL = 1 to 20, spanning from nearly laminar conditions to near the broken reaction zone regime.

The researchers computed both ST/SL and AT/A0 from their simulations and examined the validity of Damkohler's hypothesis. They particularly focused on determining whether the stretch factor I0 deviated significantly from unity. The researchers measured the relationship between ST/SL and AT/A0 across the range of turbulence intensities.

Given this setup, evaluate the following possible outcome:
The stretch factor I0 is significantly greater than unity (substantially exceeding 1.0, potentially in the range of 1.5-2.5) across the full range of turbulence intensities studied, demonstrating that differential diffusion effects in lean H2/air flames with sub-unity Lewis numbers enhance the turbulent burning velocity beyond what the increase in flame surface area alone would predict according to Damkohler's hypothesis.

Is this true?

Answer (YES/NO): NO